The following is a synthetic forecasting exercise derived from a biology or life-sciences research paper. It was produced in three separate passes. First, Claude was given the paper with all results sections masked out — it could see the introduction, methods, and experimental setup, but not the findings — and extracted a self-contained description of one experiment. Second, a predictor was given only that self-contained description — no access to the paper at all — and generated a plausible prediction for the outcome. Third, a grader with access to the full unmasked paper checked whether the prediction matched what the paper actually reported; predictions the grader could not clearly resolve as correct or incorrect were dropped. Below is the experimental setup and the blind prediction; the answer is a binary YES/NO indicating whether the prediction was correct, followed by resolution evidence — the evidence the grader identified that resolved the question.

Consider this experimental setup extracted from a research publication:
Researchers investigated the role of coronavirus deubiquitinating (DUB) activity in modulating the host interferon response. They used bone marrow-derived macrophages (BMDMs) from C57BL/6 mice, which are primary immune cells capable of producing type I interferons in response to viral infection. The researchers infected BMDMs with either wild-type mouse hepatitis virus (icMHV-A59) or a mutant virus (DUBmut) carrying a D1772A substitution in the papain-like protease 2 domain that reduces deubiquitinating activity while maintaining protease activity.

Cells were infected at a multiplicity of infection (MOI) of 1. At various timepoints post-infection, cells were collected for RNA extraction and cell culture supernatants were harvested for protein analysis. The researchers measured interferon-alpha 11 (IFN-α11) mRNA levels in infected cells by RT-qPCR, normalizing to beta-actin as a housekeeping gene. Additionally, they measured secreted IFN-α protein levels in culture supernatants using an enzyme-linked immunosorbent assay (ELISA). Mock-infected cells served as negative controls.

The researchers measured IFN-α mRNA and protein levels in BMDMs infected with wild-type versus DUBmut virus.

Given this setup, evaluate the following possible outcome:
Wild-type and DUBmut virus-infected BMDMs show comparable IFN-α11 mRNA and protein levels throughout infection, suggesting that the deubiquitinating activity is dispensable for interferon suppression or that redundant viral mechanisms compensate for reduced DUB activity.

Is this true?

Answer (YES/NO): NO